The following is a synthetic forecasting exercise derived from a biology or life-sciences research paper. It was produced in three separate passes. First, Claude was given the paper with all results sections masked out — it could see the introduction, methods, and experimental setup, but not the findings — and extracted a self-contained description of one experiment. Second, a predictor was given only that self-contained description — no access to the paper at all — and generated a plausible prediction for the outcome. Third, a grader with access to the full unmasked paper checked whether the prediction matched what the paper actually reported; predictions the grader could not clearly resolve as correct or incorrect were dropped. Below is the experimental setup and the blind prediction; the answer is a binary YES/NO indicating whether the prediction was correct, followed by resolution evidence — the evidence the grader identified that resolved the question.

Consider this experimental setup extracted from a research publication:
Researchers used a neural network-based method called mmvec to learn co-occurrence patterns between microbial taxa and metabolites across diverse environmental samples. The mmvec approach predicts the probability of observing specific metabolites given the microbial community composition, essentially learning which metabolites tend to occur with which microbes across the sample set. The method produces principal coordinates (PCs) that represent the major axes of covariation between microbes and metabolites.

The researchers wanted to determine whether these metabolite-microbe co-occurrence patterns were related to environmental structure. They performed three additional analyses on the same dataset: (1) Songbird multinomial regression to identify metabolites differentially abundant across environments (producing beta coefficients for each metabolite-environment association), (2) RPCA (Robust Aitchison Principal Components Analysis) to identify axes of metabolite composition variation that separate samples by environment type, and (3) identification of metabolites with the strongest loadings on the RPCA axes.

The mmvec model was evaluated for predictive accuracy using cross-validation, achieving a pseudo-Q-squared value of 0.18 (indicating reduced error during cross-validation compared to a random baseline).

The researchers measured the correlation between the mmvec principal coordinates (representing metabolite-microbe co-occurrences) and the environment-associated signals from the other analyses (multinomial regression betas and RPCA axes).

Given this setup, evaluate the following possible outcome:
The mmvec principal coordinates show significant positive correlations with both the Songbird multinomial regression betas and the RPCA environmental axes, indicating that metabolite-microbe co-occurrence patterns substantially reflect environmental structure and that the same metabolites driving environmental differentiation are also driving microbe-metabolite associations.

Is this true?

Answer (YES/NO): YES